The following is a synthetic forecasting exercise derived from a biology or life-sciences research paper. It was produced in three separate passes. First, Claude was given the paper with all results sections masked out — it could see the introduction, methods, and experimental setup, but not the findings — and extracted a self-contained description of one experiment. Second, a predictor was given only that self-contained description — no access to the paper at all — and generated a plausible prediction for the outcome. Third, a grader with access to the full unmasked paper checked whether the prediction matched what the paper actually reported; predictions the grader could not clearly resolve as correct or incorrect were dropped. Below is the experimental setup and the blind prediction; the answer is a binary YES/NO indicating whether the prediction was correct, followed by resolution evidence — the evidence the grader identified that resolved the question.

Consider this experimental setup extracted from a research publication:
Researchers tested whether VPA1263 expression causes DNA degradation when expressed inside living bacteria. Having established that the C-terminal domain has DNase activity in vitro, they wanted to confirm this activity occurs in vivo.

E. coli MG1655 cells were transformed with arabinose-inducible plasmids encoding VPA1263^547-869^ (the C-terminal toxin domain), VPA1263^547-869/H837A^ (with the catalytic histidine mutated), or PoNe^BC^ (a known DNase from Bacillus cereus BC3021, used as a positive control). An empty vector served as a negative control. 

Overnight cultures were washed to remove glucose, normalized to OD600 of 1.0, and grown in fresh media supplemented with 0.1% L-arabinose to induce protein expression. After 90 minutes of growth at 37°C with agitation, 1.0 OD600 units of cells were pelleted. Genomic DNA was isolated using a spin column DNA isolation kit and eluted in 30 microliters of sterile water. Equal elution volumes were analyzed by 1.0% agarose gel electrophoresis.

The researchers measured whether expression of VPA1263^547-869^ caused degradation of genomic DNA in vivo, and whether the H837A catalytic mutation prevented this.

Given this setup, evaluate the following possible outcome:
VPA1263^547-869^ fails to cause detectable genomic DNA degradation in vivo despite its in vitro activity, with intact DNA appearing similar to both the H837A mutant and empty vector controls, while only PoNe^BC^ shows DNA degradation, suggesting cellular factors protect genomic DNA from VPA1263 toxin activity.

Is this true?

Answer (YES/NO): NO